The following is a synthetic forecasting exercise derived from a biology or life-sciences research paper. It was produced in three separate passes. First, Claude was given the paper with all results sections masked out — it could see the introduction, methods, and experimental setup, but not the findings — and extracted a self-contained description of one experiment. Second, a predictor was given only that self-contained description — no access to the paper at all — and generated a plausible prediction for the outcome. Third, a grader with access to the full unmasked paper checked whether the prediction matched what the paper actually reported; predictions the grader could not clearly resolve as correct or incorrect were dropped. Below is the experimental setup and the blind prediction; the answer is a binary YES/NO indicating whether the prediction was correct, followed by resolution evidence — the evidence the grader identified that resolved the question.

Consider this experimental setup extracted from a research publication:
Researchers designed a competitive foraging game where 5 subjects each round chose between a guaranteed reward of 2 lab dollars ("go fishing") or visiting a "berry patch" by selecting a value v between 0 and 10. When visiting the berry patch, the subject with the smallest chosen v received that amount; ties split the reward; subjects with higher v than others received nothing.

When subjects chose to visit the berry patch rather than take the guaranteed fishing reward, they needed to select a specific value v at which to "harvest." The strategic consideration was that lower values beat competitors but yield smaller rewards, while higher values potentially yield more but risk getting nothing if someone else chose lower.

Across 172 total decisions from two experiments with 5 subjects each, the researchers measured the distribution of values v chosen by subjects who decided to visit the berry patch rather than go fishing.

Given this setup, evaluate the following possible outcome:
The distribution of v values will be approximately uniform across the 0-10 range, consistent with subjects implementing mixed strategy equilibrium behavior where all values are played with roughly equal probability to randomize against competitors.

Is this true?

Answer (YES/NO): NO